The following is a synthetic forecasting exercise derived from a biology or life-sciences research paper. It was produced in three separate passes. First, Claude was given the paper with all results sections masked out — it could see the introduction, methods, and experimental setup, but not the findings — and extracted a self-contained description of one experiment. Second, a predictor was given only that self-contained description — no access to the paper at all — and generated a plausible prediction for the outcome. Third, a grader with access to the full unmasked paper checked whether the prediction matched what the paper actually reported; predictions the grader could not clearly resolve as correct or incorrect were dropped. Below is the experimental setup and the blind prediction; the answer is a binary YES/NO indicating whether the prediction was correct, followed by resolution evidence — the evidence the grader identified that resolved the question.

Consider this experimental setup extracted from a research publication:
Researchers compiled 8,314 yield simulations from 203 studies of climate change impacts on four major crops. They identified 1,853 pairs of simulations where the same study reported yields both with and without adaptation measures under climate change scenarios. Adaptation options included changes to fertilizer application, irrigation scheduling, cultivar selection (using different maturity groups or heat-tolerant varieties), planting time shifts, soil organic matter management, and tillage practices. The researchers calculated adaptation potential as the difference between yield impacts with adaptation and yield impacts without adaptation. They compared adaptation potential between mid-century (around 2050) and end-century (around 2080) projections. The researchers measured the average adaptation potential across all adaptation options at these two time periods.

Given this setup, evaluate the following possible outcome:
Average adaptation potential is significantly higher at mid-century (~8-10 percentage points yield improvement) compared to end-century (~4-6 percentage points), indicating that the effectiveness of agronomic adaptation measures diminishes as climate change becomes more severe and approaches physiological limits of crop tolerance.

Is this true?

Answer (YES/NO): NO